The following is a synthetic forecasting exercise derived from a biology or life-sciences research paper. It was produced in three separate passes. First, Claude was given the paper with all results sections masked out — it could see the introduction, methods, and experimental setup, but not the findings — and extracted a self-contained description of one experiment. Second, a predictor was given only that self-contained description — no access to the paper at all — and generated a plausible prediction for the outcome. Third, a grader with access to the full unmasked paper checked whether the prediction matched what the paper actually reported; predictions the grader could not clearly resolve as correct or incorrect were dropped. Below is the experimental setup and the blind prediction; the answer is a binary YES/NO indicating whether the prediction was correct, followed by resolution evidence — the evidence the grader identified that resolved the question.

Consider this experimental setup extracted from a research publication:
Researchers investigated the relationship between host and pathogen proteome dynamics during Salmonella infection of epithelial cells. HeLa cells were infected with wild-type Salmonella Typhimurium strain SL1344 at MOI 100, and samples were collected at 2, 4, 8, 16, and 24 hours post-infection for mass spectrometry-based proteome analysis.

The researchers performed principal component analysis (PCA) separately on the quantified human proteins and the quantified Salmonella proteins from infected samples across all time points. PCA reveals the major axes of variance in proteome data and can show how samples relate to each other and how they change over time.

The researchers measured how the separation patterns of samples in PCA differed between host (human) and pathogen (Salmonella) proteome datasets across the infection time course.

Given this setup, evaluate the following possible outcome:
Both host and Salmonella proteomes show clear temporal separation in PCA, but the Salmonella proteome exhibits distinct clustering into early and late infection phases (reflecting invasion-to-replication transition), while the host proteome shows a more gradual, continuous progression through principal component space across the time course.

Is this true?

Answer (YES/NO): NO